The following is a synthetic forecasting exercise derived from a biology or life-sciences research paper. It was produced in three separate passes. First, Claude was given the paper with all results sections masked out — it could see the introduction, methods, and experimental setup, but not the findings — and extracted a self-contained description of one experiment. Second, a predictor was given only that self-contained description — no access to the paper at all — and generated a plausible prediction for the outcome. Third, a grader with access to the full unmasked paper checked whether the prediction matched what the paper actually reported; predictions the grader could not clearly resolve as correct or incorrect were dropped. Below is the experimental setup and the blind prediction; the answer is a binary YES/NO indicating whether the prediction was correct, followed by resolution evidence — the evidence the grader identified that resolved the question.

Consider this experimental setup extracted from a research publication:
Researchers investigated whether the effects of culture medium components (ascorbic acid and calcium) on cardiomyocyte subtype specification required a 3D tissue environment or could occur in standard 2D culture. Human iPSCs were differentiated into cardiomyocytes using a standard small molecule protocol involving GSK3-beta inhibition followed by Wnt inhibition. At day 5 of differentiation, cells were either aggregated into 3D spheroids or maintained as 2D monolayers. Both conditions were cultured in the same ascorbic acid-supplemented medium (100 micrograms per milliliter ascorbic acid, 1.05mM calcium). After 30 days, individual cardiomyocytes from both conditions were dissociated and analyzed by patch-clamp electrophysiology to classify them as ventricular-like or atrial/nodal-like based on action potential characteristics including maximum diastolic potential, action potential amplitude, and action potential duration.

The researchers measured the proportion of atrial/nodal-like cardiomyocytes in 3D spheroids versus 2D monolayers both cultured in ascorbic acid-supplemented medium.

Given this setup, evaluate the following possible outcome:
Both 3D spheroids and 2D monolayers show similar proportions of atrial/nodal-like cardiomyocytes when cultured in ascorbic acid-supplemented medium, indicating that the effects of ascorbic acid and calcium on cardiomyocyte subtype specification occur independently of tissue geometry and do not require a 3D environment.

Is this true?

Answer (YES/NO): NO